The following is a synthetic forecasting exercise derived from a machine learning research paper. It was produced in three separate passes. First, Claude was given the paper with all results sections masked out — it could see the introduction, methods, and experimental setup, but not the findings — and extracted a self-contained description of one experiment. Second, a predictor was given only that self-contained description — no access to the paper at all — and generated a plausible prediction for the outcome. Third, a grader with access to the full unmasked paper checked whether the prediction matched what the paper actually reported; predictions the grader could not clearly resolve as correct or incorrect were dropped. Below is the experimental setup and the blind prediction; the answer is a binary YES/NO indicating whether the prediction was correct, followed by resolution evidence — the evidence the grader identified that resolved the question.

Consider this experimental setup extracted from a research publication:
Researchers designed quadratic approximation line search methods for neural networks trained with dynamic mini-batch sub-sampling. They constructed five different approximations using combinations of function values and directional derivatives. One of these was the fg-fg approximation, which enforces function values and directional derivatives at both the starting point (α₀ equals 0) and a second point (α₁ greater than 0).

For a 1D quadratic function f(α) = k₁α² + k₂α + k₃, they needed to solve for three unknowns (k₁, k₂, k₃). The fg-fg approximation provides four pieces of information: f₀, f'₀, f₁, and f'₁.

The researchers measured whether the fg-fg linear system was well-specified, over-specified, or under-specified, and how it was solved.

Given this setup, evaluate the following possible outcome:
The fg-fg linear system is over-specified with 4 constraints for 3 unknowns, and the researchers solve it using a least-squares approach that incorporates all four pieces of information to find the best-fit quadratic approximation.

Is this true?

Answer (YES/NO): YES